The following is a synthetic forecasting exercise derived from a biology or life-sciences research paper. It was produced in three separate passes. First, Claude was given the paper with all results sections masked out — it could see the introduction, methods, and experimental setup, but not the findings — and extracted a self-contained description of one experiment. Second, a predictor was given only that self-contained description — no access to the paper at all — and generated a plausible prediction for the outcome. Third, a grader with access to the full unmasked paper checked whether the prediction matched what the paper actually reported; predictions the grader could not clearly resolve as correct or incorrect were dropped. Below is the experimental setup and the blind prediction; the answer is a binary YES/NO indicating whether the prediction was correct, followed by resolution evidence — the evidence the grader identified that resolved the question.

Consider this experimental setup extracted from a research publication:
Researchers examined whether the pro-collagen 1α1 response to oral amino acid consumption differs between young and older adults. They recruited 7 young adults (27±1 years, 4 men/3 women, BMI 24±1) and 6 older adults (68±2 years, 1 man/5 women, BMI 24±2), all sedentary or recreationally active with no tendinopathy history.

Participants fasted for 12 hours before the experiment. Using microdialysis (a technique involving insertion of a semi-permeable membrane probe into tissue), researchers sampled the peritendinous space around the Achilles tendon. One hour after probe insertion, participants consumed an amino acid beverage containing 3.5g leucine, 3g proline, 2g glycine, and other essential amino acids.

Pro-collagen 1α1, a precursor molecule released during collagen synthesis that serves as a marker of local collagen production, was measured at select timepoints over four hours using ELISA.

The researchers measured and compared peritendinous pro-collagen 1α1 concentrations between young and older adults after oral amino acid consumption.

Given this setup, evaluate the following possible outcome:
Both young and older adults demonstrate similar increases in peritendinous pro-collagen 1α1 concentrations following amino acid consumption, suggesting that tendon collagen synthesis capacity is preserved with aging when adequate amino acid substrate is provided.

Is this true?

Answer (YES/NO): NO